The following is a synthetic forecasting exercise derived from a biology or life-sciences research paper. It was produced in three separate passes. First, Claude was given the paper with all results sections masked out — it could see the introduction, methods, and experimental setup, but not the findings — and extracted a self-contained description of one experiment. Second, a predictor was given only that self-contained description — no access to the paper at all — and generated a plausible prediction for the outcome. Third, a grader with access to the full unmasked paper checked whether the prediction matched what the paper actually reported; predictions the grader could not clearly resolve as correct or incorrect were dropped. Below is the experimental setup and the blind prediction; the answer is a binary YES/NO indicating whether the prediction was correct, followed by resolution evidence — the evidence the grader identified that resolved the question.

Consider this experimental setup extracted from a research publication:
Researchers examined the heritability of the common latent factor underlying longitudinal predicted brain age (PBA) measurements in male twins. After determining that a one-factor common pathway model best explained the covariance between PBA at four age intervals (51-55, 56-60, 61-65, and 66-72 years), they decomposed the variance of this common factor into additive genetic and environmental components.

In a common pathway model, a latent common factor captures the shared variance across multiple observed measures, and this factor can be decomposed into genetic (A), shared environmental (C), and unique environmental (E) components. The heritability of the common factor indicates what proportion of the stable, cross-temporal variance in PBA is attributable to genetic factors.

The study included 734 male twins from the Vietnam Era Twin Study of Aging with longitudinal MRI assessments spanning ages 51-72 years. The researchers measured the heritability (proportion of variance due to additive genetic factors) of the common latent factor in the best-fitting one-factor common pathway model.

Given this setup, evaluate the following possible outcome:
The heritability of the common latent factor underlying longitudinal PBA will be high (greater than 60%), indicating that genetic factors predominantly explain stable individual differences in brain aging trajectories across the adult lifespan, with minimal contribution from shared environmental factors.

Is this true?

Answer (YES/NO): YES